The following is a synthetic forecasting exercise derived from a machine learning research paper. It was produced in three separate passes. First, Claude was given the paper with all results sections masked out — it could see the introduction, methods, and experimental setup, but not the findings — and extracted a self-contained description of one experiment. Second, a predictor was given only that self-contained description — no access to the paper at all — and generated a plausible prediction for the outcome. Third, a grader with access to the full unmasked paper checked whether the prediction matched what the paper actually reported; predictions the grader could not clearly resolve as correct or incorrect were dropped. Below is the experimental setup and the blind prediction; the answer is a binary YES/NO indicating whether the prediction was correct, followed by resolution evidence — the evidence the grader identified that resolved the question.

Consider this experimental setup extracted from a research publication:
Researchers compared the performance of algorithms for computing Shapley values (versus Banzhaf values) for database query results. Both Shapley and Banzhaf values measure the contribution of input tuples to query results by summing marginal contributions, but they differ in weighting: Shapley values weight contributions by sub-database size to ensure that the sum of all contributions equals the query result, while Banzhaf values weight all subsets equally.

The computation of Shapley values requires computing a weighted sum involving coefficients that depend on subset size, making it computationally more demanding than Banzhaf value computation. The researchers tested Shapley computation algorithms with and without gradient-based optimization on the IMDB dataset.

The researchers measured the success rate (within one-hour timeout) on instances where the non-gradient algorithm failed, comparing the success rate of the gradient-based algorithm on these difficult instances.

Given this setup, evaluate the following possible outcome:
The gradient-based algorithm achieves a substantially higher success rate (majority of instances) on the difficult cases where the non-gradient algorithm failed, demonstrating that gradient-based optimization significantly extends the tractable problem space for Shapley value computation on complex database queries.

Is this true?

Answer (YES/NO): YES